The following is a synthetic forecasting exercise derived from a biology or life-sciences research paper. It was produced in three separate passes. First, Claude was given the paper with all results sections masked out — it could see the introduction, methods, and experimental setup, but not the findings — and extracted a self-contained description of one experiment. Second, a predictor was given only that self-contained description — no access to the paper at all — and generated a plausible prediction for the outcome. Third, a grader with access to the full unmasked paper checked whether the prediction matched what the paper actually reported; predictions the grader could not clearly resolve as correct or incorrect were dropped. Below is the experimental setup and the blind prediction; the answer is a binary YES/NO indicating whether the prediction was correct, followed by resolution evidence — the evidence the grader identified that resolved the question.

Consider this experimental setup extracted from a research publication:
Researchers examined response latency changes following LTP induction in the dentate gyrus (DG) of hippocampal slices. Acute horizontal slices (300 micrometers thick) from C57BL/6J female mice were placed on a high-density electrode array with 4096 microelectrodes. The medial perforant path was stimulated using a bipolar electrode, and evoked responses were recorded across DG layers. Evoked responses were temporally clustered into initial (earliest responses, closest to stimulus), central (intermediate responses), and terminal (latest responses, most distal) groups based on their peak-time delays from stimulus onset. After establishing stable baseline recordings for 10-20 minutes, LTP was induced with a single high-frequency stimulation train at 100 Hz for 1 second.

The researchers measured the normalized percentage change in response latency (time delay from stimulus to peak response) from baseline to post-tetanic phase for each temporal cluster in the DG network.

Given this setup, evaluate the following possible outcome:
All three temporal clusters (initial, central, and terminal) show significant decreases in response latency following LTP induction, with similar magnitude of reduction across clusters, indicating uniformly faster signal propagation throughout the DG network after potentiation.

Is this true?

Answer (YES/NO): NO